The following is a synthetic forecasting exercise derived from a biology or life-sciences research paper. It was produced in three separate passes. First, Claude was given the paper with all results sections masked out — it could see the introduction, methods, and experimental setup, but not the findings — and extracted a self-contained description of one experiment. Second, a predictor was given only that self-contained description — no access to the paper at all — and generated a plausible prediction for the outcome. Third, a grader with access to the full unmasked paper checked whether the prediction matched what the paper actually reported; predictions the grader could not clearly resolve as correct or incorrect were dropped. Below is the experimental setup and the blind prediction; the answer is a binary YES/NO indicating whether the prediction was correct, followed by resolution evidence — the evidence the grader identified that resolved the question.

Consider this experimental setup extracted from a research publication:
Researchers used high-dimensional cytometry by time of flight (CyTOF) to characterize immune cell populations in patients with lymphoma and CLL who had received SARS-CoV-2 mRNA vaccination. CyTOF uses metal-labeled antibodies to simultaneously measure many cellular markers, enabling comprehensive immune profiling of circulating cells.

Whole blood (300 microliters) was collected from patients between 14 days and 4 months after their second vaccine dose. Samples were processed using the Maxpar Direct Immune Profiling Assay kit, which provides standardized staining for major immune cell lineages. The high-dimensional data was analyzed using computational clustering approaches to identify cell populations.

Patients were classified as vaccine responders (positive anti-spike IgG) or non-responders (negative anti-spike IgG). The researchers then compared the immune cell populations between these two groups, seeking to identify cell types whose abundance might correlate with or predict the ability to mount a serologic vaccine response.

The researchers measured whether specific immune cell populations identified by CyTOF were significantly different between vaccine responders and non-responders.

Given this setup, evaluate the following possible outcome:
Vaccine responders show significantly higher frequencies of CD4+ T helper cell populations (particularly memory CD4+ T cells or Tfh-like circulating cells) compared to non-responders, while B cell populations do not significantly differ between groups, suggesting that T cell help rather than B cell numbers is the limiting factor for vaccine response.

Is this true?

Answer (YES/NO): NO